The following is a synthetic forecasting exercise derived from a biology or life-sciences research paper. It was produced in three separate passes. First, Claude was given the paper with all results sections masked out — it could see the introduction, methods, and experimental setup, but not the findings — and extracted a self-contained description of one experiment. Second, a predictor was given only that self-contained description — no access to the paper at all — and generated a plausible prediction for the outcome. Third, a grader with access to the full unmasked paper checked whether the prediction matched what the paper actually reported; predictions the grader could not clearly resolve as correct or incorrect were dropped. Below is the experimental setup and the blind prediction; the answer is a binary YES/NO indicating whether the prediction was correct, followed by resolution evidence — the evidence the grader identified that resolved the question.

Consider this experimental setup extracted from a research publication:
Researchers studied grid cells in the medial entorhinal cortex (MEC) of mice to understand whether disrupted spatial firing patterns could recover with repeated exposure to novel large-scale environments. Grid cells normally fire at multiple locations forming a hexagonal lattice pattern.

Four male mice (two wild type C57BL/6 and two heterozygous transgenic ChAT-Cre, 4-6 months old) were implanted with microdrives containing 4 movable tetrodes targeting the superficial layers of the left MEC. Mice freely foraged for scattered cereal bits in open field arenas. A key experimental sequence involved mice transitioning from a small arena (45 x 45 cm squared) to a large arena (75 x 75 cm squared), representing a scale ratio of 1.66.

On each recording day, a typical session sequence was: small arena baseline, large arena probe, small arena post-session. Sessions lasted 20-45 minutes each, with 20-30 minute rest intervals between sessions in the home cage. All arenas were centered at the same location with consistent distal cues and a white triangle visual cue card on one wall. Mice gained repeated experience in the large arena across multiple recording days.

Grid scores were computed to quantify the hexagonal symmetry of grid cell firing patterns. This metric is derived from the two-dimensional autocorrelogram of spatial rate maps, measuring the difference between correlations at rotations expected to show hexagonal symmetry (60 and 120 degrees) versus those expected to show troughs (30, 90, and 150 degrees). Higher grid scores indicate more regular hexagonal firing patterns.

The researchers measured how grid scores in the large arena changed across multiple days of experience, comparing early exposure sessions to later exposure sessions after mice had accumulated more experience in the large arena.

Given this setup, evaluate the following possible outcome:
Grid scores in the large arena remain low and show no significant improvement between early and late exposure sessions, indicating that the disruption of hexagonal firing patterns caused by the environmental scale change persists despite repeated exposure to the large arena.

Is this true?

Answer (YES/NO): NO